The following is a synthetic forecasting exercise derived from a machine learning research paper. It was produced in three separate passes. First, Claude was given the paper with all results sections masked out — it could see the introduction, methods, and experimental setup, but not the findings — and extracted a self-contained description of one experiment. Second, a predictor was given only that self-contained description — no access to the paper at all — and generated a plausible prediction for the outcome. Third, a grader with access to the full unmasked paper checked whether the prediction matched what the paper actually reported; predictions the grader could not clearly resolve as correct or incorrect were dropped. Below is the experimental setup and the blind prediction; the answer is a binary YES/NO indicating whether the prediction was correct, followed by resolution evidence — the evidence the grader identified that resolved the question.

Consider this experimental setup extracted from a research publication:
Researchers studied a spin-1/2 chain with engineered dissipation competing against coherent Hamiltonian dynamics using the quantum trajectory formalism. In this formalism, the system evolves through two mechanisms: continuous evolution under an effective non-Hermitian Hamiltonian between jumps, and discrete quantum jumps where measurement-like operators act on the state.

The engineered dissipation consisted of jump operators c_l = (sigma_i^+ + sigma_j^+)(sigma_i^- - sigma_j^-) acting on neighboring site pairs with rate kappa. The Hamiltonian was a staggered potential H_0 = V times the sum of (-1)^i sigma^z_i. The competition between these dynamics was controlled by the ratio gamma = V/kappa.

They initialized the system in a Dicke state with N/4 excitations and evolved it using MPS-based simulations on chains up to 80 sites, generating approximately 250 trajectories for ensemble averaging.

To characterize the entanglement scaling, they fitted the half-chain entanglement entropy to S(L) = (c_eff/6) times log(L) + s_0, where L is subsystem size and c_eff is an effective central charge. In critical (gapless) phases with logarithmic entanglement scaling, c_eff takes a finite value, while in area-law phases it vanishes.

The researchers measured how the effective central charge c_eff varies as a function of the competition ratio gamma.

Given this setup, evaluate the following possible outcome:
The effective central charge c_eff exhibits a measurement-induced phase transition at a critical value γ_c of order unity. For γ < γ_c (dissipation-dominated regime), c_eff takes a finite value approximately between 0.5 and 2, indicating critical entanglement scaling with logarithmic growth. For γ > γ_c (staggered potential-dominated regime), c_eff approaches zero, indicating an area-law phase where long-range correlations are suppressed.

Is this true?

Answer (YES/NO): NO